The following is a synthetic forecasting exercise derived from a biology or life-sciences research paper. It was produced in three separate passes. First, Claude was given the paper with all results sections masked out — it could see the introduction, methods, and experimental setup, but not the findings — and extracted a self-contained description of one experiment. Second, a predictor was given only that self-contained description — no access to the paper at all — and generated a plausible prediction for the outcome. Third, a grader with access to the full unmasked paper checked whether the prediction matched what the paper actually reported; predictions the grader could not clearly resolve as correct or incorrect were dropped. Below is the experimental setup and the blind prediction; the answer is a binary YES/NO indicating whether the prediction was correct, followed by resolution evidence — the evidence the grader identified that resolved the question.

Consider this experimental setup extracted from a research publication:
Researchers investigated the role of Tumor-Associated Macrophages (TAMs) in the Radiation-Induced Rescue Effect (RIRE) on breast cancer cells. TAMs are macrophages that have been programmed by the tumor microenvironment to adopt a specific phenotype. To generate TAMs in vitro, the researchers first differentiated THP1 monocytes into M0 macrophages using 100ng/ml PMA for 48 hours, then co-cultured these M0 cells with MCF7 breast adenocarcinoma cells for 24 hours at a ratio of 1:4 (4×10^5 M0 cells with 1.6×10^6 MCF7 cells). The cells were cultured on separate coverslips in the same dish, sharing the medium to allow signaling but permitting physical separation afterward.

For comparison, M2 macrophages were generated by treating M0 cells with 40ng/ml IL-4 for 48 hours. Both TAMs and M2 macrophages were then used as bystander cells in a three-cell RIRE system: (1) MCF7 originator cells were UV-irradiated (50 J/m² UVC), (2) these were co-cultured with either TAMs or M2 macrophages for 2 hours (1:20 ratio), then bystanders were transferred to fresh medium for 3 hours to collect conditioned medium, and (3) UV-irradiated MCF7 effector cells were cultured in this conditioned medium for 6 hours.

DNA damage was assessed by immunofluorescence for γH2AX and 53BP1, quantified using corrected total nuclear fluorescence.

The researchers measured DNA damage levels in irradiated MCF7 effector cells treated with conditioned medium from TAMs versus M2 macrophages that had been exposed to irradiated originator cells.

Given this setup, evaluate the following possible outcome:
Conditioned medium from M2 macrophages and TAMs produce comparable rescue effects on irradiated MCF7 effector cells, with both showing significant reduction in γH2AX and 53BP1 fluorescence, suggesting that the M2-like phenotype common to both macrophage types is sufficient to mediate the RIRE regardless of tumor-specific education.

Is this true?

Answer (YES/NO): YES